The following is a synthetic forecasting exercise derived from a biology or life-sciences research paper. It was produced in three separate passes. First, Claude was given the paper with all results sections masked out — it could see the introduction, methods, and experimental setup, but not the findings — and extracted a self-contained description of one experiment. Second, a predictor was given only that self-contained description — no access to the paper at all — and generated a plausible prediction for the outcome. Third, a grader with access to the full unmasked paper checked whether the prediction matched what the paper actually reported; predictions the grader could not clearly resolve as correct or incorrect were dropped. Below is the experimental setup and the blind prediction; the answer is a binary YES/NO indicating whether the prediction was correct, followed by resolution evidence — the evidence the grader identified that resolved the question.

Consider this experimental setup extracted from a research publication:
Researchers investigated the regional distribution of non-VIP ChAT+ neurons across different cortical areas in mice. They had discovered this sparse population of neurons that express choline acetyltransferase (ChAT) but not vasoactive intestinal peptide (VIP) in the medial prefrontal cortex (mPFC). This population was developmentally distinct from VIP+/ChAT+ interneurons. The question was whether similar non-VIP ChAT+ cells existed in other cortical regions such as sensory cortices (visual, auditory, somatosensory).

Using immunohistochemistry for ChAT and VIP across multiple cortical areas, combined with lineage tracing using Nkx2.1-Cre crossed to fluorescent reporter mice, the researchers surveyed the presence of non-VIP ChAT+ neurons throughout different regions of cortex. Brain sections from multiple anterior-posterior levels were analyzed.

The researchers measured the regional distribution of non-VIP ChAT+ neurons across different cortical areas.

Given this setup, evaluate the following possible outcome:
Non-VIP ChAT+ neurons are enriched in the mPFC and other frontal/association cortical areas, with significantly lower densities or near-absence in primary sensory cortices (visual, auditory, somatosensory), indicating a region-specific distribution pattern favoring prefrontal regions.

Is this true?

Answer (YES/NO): NO